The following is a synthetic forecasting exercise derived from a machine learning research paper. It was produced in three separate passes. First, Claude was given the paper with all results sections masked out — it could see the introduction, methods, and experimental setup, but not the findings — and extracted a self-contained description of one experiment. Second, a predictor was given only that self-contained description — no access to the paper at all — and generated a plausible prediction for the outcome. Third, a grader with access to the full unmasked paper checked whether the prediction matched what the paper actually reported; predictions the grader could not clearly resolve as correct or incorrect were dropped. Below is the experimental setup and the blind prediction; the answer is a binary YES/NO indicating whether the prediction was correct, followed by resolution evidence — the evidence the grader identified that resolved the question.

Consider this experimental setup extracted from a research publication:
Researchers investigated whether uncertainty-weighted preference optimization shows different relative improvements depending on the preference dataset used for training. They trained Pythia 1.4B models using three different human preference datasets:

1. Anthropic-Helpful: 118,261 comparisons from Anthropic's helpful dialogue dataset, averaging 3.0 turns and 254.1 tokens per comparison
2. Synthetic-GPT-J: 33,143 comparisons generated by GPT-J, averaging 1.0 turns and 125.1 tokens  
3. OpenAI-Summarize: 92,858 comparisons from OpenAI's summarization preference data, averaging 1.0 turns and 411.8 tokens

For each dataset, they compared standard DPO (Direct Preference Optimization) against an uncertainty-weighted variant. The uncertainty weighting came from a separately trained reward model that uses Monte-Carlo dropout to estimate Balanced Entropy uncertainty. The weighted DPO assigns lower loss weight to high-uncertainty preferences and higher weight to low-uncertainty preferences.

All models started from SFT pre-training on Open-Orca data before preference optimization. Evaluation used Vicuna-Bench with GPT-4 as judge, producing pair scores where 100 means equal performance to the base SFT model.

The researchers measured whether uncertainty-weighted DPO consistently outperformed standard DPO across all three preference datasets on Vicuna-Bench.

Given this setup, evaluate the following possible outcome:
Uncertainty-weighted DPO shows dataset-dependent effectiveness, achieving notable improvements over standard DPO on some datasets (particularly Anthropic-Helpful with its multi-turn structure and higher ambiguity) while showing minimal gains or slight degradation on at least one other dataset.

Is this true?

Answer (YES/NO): NO